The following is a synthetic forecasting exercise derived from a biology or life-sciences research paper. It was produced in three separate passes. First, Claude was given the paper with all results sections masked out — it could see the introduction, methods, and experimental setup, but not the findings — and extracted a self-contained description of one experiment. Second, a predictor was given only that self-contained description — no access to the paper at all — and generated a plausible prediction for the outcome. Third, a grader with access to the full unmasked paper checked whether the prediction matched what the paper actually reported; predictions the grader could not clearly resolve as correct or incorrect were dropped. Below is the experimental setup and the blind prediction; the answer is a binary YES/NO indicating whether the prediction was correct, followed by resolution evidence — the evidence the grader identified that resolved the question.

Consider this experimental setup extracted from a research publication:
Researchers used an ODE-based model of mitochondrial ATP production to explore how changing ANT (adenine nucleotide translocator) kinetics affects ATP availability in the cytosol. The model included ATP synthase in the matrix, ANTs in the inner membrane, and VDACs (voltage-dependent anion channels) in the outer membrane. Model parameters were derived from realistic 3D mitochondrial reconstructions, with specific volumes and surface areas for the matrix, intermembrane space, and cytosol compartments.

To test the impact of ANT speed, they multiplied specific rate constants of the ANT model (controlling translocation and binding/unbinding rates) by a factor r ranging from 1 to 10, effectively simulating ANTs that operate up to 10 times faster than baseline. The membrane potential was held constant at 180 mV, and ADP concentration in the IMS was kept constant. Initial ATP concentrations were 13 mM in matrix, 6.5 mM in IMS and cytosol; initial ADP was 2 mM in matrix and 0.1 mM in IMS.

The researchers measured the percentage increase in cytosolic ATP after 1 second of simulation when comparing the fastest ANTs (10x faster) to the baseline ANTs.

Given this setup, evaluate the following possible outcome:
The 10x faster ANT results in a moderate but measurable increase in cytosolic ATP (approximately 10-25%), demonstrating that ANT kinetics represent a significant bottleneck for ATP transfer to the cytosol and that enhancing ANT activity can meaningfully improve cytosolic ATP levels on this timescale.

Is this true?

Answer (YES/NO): NO